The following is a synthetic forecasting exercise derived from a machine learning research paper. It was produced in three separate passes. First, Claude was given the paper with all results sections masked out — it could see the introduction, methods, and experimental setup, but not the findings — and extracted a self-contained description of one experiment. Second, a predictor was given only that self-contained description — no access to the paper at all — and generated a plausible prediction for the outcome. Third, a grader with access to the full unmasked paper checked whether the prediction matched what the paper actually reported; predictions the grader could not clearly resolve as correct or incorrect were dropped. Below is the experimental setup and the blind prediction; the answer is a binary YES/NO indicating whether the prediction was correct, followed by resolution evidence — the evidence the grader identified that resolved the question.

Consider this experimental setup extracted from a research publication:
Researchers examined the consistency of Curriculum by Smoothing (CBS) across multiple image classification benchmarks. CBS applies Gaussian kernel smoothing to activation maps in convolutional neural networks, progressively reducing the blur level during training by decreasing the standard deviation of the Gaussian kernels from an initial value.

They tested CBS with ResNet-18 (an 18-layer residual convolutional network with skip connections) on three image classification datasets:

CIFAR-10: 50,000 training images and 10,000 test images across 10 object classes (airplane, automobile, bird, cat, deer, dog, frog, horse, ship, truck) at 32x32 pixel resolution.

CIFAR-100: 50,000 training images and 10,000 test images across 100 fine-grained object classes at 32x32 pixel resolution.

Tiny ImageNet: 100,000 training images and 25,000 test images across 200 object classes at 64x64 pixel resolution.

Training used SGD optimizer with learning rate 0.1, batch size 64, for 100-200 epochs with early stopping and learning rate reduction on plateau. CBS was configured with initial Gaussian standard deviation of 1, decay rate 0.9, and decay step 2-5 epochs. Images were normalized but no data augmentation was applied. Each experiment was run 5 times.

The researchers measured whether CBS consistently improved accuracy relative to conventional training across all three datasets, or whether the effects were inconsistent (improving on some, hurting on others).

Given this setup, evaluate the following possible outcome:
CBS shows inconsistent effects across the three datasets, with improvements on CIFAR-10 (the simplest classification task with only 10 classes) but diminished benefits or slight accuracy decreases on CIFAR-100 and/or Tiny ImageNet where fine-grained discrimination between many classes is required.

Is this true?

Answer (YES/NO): NO